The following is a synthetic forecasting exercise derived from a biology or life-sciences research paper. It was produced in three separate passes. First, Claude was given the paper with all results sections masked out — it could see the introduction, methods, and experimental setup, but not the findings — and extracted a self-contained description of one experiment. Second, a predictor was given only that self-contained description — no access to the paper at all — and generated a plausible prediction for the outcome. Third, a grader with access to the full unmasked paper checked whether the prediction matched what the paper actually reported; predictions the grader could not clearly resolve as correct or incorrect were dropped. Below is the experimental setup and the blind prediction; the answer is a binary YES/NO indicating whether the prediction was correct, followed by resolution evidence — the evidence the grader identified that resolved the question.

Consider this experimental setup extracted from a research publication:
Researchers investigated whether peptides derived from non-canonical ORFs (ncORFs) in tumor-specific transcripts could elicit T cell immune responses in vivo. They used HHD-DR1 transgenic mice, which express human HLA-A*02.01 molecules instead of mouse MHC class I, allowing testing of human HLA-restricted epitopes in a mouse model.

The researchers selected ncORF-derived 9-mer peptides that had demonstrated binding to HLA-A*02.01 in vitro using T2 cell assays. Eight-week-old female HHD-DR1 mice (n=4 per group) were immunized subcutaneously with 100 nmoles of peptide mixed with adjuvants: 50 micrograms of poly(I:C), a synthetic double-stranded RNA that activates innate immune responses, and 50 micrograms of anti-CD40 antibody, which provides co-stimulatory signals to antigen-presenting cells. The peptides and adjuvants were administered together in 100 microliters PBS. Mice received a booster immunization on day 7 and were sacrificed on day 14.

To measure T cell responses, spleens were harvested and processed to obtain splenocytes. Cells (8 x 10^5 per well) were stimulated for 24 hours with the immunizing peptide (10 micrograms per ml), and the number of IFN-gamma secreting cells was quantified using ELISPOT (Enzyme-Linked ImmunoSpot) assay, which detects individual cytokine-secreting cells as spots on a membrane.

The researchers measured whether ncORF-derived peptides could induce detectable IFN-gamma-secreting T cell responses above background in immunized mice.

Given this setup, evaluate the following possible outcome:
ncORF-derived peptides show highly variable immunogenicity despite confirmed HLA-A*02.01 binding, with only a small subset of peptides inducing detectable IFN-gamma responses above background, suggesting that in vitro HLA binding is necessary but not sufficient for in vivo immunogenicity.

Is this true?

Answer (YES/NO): NO